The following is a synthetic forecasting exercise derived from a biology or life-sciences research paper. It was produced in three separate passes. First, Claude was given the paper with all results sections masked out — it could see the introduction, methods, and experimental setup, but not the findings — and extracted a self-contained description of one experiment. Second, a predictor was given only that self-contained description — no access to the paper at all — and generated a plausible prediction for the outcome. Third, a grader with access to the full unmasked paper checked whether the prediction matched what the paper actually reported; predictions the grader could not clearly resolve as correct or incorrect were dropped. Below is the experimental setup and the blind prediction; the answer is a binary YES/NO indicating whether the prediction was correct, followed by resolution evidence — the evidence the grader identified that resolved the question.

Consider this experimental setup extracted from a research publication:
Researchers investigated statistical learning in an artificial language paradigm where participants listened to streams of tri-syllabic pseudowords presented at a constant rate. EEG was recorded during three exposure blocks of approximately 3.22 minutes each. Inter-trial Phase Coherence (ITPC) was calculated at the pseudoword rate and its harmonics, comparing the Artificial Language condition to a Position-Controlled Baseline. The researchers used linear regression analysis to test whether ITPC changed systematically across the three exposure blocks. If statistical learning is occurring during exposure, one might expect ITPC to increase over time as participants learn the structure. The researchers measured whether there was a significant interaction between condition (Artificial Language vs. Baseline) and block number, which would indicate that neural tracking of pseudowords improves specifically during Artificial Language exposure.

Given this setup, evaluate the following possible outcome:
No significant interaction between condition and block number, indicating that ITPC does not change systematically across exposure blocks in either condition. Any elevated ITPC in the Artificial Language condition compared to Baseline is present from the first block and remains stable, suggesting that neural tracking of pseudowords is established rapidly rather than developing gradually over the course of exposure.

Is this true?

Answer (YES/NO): YES